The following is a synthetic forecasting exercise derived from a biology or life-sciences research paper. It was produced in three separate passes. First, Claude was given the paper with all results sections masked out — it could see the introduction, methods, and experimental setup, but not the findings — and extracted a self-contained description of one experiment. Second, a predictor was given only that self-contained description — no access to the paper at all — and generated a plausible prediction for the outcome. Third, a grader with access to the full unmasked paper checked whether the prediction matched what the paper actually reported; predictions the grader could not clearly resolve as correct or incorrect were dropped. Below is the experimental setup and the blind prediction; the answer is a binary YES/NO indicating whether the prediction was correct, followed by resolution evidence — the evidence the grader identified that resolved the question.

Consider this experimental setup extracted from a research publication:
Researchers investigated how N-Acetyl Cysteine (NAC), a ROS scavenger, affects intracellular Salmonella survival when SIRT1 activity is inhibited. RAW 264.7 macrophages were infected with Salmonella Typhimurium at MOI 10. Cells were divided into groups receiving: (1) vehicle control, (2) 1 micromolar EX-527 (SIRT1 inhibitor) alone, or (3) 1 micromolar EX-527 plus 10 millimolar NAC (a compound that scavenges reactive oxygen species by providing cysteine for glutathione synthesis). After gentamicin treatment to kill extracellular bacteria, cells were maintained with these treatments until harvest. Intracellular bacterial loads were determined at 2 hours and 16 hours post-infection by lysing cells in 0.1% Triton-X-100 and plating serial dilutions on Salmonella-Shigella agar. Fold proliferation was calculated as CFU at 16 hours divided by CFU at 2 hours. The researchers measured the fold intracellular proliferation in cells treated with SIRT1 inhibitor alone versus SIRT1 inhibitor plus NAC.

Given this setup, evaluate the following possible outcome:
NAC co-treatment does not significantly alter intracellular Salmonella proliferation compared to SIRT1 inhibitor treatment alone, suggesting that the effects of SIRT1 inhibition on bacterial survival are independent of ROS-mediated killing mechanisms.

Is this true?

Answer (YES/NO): NO